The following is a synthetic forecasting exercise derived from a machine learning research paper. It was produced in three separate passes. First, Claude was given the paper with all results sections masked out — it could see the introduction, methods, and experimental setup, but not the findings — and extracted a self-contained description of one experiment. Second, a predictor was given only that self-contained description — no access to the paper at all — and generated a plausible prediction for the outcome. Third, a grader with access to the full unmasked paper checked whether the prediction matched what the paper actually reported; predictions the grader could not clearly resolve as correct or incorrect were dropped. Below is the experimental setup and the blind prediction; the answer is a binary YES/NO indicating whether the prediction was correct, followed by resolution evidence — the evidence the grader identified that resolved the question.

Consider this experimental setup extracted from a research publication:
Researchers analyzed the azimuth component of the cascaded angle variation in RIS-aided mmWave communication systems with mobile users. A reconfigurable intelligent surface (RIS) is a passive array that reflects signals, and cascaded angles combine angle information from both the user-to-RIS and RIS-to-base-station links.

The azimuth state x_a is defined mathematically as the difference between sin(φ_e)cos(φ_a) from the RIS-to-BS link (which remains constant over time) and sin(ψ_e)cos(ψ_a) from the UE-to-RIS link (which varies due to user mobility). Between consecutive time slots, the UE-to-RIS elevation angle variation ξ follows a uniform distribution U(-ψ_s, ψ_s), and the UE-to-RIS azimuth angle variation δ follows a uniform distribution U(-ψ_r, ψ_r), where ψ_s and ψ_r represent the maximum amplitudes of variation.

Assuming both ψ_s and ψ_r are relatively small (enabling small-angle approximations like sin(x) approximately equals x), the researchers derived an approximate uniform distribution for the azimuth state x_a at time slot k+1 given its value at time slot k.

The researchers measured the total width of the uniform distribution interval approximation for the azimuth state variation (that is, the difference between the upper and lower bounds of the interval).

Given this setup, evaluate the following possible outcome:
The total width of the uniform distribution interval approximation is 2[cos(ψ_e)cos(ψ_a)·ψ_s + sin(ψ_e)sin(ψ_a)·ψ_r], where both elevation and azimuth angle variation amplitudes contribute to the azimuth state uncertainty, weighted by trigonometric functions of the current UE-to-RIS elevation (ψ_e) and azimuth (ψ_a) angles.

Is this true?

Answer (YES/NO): NO